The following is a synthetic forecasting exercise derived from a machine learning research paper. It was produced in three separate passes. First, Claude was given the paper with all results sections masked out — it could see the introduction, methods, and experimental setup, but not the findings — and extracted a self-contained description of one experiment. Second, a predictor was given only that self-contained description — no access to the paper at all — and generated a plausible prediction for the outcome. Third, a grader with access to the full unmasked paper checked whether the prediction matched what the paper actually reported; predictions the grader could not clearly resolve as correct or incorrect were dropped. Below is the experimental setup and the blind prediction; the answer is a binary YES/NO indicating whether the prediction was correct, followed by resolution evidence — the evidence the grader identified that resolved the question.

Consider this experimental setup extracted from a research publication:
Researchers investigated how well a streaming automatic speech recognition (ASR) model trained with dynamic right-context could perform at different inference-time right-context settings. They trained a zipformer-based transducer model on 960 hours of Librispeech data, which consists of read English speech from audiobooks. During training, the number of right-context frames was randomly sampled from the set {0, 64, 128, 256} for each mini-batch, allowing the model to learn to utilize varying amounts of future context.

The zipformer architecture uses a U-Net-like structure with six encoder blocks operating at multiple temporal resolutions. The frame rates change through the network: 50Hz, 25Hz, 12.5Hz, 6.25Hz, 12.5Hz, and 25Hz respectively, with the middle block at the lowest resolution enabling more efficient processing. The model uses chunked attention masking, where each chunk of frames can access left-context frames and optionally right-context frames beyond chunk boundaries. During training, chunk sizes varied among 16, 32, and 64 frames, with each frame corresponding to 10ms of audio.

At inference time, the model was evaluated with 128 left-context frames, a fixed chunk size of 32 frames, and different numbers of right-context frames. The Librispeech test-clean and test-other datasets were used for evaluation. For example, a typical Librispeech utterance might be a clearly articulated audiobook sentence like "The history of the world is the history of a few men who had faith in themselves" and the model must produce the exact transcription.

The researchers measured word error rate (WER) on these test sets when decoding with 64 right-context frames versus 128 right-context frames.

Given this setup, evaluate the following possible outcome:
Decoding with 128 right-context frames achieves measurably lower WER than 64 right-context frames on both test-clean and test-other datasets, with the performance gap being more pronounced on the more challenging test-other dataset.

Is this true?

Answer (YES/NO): NO